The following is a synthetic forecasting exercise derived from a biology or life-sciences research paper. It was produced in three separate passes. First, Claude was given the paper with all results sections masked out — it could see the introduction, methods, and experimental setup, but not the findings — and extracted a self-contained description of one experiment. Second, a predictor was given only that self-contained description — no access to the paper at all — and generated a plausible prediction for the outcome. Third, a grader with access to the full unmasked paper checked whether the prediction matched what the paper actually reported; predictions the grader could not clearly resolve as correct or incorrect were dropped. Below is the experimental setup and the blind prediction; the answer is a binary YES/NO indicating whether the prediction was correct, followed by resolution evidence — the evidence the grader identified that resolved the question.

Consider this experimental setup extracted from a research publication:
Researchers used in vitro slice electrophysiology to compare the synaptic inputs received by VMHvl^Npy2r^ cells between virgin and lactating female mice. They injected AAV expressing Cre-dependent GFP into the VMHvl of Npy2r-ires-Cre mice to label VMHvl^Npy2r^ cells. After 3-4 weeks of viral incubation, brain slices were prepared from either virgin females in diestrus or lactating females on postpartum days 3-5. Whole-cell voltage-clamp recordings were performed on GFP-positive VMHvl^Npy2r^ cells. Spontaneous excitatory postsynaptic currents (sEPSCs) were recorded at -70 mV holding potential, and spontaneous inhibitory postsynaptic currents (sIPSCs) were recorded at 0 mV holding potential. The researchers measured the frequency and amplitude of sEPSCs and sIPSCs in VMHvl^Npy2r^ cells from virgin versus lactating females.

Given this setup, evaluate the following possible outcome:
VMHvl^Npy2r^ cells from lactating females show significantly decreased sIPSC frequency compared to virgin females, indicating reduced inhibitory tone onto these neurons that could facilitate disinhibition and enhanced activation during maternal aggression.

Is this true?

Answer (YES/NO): NO